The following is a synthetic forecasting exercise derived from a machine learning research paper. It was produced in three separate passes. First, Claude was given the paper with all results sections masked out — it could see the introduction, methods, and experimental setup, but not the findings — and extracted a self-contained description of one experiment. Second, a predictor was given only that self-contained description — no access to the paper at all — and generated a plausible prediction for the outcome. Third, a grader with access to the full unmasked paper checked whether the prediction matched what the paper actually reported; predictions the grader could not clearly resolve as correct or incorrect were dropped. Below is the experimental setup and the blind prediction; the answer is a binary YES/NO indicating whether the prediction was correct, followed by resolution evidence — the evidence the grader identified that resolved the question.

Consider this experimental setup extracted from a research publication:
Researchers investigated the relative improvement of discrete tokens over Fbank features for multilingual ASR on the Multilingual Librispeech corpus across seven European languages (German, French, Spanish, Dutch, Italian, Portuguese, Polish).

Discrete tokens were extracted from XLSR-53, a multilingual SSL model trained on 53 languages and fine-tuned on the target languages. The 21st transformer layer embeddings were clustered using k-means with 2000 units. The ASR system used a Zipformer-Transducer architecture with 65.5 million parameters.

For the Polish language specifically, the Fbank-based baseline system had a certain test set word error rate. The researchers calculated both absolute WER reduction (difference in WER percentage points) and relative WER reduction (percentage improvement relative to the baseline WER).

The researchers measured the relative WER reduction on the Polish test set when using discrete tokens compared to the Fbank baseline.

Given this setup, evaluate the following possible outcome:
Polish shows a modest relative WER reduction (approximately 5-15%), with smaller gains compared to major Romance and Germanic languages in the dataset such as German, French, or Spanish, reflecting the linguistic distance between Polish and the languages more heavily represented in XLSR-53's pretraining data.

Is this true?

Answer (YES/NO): NO